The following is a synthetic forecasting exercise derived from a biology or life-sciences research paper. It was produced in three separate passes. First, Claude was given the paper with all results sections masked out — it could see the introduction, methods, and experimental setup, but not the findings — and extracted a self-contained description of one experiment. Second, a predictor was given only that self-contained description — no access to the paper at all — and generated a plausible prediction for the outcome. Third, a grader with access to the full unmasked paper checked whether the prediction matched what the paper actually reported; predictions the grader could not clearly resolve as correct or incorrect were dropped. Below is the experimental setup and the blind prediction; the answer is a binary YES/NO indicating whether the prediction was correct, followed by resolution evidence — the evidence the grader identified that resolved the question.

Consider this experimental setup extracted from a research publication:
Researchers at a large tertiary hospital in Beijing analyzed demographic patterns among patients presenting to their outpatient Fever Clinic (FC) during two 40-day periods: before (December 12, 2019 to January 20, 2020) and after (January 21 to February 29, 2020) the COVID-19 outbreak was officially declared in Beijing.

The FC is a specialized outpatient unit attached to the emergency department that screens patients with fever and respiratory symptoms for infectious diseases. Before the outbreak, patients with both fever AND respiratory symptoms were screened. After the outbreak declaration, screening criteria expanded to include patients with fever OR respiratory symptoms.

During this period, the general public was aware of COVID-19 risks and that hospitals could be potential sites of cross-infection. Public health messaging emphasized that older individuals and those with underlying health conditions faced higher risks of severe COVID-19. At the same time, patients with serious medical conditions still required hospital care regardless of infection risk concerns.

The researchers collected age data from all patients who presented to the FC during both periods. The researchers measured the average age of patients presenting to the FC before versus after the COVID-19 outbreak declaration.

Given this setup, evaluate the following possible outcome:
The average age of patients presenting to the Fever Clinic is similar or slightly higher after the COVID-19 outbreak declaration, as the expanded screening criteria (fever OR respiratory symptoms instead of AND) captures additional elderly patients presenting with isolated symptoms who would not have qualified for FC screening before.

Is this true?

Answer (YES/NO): NO